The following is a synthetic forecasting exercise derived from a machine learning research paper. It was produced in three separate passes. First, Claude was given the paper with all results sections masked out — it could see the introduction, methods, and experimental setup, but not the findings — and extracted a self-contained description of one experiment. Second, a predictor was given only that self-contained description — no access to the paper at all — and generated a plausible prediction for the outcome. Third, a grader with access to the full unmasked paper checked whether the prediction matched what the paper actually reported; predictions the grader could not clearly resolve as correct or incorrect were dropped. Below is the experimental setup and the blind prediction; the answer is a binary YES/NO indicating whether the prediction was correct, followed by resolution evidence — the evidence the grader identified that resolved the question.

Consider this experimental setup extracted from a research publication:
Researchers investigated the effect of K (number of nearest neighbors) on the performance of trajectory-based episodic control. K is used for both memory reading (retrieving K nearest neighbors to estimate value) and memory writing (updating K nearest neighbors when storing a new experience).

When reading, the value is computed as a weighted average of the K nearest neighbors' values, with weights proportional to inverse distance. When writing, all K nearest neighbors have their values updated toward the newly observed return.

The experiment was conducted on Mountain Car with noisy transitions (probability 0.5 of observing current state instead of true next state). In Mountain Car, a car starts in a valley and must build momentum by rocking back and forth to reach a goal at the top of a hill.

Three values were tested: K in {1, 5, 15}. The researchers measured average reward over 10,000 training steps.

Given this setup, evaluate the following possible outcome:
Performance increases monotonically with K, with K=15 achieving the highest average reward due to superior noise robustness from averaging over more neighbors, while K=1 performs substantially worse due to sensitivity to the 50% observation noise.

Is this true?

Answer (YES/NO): YES